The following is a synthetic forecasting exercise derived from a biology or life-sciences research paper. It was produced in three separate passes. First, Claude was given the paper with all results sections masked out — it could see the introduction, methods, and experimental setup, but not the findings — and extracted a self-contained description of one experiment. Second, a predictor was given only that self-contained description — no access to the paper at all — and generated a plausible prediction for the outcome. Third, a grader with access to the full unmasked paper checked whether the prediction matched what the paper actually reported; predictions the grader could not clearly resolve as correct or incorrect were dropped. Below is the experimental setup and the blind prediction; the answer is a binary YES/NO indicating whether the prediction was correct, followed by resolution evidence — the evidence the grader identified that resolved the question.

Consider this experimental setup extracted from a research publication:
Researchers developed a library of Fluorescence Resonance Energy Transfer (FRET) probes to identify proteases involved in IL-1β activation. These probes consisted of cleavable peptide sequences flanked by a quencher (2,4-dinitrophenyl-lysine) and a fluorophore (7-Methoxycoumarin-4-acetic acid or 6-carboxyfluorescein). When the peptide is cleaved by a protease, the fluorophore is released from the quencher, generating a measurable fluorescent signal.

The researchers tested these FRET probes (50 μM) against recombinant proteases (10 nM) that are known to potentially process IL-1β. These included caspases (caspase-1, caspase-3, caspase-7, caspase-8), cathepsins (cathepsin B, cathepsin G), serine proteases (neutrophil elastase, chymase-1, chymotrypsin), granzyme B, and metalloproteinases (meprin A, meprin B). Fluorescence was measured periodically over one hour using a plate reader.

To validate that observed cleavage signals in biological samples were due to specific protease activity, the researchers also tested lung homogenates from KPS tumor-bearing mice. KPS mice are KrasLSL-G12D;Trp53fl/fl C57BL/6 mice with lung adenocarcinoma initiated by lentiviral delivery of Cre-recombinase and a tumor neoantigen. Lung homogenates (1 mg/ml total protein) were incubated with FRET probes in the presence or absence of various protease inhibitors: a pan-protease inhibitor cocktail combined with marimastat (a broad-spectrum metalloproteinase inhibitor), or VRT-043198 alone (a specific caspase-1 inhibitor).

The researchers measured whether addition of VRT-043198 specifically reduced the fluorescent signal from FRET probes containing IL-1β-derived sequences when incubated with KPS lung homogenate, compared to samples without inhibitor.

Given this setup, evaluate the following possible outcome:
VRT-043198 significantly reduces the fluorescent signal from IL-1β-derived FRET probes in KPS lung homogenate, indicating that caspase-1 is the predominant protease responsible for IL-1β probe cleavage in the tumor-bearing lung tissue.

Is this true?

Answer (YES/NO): YES